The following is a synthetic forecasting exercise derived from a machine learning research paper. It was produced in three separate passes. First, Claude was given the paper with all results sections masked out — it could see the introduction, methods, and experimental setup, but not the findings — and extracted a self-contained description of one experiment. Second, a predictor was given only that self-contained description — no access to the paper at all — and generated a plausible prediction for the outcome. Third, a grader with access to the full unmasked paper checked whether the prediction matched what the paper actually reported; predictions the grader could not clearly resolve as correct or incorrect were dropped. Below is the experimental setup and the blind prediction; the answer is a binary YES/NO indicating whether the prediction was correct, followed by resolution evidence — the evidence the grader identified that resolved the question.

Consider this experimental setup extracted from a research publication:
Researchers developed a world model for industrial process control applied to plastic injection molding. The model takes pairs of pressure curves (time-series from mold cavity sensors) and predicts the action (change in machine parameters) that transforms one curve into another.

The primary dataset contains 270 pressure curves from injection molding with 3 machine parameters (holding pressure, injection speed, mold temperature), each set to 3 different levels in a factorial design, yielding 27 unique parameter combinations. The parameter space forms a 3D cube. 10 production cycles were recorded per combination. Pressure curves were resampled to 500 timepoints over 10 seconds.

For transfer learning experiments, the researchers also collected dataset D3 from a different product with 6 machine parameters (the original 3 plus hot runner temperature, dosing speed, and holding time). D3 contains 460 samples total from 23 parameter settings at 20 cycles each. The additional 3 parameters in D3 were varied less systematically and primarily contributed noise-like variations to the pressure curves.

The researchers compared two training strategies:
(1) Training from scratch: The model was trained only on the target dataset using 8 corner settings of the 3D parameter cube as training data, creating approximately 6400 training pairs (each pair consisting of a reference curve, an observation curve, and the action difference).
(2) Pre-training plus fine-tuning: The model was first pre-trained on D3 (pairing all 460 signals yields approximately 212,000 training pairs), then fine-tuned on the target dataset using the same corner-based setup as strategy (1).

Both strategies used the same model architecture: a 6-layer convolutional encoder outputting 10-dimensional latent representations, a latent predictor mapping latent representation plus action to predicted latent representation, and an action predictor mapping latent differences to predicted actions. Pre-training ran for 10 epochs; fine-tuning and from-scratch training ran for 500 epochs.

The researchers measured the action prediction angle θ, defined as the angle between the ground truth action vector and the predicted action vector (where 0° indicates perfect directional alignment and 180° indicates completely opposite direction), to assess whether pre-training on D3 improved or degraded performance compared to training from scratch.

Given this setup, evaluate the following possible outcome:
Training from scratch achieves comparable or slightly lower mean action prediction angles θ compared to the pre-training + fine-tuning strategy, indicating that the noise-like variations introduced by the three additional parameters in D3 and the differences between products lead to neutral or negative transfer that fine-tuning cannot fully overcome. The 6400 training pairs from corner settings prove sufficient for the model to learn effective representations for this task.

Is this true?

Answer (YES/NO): NO